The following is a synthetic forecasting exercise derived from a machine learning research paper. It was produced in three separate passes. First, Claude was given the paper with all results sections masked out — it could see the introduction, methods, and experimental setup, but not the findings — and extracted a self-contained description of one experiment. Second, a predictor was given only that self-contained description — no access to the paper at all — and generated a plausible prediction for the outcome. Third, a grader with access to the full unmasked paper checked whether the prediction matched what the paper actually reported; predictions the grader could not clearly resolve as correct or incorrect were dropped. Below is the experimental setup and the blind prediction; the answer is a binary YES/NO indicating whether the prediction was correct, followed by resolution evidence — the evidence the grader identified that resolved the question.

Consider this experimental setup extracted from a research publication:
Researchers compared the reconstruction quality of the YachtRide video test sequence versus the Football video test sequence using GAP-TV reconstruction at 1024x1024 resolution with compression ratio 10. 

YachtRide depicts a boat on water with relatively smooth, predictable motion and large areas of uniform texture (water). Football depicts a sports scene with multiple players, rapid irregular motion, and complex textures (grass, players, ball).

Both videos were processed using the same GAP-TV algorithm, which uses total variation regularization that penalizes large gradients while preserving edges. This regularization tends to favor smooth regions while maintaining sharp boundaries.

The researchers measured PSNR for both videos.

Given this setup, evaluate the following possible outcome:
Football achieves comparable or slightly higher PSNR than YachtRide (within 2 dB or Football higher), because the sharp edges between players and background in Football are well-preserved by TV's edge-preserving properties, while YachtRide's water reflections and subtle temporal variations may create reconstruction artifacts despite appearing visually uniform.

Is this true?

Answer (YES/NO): YES